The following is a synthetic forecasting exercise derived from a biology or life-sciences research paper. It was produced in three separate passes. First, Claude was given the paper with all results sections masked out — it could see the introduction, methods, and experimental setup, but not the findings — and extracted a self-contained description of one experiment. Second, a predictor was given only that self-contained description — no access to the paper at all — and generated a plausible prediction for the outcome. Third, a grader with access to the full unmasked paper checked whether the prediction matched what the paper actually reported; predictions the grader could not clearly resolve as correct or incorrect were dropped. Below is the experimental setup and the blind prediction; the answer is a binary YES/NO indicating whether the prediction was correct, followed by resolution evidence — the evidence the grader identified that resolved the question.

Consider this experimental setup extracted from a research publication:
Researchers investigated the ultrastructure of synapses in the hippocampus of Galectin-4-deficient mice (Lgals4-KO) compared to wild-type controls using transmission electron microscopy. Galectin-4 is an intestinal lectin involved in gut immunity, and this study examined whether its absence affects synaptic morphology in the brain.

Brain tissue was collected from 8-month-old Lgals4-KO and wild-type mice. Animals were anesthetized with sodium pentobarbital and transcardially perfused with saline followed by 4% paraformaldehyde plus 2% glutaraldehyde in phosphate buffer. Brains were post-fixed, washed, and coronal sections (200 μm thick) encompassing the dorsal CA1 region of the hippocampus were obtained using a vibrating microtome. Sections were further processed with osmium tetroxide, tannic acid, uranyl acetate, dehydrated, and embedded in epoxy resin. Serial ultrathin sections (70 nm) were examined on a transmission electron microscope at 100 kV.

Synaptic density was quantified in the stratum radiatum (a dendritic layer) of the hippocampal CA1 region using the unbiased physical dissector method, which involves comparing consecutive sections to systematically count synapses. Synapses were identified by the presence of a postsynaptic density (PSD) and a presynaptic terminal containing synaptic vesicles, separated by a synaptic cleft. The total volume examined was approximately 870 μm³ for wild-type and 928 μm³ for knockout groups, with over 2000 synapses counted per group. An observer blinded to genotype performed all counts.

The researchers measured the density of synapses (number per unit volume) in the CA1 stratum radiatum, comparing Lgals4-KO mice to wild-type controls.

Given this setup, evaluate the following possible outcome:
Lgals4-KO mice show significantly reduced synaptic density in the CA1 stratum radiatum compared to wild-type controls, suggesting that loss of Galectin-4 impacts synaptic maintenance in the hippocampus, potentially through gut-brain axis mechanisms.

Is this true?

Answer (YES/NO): NO